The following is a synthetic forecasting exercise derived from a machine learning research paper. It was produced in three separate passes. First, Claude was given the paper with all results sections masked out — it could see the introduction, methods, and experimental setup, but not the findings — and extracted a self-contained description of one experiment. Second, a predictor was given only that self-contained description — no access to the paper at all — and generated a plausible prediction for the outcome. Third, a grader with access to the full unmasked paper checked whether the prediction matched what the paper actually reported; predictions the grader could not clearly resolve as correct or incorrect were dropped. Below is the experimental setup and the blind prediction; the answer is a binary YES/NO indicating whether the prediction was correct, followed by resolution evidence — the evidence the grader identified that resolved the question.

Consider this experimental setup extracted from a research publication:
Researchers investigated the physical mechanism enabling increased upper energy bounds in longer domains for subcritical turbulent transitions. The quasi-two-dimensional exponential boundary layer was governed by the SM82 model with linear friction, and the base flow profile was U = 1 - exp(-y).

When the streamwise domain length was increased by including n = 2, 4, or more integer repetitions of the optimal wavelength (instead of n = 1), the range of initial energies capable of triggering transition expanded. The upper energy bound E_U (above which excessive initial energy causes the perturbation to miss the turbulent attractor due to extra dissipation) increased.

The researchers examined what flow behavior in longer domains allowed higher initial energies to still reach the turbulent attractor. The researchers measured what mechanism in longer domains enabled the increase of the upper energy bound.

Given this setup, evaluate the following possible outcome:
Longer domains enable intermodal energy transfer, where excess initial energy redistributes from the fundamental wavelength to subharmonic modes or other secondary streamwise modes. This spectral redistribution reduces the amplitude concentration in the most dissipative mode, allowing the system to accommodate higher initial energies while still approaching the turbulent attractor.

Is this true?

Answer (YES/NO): NO